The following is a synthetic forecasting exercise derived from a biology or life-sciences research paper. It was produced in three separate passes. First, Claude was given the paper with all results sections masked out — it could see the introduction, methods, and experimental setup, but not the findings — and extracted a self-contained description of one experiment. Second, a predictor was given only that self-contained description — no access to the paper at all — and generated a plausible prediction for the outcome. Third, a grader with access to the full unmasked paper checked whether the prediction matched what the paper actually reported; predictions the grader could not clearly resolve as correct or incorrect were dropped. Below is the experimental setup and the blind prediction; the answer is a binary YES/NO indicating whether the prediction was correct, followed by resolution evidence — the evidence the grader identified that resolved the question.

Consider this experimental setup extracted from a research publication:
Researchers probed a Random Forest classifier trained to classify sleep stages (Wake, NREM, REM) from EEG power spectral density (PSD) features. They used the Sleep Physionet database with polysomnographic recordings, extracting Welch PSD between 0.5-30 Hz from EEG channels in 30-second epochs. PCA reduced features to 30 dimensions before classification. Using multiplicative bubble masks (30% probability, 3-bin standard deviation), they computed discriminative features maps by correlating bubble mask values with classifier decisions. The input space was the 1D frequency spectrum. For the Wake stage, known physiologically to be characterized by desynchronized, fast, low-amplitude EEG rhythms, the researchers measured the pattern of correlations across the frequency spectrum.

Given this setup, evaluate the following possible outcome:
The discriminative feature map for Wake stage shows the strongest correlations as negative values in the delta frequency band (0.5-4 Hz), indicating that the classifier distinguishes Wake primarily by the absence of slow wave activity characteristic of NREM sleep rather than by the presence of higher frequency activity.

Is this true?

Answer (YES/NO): NO